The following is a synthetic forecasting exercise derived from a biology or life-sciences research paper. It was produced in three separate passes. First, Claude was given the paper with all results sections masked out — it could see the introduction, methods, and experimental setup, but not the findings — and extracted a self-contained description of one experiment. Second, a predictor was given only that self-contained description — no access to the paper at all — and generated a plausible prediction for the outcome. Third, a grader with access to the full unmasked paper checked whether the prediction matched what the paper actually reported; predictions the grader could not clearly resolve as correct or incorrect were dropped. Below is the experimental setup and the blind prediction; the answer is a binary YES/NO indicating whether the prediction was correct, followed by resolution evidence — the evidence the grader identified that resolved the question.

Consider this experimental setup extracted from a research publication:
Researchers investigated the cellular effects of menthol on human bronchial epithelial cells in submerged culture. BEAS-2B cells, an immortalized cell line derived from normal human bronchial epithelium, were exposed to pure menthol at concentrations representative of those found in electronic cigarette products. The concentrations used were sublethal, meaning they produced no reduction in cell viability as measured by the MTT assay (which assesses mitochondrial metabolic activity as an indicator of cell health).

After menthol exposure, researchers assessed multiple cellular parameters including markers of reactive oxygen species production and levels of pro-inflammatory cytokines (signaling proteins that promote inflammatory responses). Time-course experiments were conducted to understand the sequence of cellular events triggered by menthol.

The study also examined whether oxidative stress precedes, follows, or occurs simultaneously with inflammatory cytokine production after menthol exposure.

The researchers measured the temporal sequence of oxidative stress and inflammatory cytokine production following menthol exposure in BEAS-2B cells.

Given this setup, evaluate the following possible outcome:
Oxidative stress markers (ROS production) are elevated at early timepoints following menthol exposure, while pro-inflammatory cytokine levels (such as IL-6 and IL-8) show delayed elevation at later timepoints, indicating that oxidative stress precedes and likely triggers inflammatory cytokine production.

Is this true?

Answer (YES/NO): YES